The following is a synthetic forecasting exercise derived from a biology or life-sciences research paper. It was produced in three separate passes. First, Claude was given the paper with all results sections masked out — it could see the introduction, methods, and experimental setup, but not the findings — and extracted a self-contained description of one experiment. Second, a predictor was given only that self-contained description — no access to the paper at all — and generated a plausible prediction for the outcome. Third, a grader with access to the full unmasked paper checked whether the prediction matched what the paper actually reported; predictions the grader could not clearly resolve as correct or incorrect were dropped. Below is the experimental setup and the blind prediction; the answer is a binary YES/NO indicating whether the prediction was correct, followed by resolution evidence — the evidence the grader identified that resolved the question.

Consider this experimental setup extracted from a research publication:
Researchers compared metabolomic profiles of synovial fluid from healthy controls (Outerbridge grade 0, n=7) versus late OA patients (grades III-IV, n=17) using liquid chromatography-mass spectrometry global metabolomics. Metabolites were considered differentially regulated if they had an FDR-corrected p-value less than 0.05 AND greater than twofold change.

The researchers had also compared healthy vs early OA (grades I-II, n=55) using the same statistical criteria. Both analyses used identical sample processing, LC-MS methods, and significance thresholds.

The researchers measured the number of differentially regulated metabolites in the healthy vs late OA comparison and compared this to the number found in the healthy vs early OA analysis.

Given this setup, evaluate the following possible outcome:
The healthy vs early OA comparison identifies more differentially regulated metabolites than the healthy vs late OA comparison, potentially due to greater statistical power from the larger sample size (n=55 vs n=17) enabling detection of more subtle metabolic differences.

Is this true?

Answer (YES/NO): YES